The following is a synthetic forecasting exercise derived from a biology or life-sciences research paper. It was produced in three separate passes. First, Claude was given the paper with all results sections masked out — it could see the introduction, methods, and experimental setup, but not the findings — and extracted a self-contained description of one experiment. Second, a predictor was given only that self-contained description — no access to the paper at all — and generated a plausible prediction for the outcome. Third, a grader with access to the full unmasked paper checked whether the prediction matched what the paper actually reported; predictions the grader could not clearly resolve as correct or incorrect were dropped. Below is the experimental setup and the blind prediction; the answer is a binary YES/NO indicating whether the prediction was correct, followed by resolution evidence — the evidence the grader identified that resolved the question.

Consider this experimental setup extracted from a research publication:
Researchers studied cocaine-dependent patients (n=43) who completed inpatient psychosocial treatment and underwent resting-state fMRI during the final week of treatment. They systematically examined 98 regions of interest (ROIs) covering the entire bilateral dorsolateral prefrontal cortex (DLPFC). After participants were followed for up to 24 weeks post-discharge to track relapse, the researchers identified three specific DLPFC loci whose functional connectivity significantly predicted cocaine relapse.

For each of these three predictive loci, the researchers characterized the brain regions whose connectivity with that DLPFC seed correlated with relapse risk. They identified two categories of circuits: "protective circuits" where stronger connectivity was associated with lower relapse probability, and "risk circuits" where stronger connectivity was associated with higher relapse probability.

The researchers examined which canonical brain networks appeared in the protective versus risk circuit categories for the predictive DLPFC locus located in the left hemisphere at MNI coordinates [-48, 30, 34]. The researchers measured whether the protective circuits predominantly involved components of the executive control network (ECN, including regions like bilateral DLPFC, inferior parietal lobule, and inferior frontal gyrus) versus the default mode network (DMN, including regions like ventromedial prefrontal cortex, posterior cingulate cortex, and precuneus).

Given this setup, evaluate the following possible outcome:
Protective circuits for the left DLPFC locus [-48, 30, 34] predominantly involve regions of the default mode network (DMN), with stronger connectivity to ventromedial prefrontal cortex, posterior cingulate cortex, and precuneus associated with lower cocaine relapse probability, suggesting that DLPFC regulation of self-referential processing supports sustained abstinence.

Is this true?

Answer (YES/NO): NO